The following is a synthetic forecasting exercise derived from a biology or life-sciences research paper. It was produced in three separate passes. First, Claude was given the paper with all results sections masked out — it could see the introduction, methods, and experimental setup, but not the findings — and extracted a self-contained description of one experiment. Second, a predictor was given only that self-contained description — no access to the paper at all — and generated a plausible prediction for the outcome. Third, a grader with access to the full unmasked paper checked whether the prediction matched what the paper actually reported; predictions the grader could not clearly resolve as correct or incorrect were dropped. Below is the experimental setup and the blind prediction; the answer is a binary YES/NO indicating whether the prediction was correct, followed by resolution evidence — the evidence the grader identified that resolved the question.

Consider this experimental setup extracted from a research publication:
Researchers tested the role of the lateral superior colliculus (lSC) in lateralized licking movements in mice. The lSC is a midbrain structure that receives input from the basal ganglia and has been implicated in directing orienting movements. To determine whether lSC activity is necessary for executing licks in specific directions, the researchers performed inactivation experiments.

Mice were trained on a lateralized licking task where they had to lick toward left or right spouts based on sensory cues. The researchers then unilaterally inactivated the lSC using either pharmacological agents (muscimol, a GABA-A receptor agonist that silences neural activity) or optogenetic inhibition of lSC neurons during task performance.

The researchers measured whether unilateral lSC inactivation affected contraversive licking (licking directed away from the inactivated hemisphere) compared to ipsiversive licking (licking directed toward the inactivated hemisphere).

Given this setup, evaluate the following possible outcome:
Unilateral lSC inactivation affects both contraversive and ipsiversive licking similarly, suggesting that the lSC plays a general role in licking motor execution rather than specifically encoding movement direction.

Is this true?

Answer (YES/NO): NO